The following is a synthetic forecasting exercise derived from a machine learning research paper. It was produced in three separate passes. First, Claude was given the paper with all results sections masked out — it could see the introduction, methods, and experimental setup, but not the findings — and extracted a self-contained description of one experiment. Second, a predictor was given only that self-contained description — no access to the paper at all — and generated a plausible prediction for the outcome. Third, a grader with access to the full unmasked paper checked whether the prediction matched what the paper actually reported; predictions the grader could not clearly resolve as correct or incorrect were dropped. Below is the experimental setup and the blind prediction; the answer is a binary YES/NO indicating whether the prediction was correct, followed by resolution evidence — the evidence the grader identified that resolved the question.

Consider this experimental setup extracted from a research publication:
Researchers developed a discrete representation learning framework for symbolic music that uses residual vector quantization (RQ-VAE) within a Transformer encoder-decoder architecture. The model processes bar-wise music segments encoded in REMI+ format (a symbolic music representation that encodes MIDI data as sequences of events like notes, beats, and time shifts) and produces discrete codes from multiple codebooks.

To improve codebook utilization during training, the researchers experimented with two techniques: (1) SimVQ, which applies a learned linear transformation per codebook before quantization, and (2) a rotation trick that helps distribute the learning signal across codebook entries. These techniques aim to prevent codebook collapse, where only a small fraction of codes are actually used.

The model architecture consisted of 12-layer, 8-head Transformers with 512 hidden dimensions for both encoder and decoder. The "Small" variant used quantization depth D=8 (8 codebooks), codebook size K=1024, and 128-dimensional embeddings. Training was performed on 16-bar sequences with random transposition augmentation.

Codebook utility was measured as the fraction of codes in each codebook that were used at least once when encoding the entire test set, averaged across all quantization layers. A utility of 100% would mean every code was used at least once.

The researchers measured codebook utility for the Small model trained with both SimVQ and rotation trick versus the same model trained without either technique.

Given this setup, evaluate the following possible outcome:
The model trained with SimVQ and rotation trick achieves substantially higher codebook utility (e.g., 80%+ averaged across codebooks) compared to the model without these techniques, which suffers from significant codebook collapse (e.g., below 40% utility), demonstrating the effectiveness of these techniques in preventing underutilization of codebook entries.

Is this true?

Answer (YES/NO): NO